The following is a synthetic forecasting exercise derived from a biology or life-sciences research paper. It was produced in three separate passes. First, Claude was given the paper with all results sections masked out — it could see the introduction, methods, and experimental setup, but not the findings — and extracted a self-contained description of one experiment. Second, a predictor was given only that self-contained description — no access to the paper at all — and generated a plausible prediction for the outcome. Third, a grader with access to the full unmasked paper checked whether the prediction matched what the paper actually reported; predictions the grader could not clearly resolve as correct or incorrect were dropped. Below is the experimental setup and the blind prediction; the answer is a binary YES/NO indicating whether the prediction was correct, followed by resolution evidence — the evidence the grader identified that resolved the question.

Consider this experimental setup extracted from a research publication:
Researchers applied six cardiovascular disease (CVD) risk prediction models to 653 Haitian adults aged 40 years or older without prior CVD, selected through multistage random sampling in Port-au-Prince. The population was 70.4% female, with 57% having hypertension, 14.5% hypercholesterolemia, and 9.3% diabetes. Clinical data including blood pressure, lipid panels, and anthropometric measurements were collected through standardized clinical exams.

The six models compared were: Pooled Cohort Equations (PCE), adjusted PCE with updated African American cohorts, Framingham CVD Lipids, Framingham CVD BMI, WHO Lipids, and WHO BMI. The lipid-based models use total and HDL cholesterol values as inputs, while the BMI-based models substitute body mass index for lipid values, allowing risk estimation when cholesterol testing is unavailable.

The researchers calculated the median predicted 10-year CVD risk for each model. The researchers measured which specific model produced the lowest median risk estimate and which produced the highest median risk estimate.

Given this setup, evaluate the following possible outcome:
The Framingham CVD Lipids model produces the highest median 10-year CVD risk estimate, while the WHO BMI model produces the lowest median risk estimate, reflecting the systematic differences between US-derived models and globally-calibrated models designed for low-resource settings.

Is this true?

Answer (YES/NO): NO